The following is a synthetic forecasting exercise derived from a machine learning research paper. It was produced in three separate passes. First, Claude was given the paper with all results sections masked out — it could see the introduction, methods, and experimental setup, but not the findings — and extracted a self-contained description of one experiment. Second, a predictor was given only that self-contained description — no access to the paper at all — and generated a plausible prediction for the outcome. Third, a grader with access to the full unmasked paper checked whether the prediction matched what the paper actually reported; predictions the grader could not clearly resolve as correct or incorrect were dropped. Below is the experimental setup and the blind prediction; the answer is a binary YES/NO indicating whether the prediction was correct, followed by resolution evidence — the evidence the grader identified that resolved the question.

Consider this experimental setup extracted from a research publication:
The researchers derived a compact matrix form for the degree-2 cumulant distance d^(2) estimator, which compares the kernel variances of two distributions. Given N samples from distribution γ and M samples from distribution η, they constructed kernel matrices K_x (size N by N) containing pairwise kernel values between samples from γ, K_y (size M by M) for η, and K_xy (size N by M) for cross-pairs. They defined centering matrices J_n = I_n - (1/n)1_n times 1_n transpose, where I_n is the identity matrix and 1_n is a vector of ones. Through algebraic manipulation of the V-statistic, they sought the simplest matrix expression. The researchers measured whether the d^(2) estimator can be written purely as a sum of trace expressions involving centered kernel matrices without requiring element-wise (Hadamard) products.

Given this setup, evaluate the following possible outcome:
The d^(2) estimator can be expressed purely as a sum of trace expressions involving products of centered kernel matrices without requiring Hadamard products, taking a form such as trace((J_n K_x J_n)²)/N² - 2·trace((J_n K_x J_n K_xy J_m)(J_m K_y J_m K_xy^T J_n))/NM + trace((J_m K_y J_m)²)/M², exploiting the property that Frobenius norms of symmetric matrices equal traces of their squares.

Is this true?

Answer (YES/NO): NO